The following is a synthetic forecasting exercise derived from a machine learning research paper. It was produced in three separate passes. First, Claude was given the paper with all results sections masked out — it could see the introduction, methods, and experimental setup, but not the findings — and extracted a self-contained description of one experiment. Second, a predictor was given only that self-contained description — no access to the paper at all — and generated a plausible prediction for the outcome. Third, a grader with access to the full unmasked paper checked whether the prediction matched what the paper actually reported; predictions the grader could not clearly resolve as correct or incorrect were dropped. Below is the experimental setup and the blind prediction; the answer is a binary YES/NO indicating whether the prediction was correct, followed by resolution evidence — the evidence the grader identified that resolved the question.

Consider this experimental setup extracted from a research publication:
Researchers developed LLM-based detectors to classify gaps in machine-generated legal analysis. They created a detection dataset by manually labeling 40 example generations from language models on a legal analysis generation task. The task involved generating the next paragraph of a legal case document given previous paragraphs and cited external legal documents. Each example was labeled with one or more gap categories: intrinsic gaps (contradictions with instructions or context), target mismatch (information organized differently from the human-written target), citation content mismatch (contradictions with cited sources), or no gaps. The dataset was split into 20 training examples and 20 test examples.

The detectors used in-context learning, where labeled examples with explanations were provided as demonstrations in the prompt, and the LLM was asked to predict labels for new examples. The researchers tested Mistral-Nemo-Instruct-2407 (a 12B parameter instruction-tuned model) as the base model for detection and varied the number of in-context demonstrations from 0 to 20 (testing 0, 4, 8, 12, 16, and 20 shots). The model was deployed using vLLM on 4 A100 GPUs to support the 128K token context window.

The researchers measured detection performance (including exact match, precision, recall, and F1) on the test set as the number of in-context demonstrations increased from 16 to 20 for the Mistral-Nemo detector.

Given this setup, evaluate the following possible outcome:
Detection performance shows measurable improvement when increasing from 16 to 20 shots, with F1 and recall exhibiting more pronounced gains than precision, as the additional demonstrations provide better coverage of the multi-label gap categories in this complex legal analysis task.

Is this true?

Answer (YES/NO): NO